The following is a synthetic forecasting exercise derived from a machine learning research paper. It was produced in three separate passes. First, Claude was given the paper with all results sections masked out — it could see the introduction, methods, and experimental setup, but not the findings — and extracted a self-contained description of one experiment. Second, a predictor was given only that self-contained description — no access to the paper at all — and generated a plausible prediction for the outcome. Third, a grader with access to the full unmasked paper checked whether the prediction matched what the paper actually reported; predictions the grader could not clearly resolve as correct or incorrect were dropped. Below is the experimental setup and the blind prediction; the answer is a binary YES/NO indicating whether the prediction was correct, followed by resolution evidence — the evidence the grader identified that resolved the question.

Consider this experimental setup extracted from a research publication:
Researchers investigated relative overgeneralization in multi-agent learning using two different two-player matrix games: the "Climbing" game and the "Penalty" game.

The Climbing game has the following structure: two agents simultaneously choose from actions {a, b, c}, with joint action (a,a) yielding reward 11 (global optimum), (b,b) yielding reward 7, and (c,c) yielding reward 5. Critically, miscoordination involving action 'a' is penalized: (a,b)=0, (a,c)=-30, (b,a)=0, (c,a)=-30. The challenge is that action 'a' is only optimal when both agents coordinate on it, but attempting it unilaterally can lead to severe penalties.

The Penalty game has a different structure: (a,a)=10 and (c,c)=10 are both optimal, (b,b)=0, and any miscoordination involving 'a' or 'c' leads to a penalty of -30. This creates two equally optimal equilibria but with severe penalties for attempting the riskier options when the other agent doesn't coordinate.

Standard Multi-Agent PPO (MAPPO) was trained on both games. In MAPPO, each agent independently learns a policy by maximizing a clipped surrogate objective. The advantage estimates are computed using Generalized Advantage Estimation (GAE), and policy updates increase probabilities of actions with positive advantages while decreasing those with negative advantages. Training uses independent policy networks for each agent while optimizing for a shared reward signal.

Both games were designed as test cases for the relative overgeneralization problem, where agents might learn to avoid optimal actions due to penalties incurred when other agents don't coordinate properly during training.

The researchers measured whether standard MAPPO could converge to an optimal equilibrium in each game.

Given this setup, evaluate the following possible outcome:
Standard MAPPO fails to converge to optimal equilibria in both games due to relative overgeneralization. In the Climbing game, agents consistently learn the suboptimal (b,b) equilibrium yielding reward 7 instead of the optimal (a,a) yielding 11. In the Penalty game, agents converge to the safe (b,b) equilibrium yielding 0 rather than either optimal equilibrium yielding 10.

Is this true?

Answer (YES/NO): NO